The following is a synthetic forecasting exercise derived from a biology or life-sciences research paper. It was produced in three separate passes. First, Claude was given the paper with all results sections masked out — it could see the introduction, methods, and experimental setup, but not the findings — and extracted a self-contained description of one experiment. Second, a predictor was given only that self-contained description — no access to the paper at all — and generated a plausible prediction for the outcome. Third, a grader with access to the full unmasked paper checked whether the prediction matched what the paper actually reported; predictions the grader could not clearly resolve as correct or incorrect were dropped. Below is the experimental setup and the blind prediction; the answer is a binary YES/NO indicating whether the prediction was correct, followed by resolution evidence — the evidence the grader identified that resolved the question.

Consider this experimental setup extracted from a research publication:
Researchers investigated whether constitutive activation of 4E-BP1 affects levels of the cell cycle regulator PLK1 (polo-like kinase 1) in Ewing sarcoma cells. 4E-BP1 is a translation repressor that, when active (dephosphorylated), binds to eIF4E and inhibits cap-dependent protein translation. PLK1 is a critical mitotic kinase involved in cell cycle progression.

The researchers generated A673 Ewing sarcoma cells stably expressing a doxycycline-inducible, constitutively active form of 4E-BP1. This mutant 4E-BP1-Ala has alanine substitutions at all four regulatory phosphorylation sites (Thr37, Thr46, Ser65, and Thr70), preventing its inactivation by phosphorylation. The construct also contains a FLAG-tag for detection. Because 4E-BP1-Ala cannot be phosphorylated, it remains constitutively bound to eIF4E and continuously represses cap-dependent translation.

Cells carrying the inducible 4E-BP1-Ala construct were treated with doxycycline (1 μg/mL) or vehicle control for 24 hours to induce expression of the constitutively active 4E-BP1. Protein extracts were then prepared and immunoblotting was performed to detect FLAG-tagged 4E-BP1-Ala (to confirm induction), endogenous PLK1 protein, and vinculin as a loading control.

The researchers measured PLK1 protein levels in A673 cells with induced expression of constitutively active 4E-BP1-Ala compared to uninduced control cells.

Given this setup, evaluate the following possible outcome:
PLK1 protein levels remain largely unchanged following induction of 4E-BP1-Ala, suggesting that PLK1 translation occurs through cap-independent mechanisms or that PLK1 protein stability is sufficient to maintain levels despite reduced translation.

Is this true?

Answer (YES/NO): NO